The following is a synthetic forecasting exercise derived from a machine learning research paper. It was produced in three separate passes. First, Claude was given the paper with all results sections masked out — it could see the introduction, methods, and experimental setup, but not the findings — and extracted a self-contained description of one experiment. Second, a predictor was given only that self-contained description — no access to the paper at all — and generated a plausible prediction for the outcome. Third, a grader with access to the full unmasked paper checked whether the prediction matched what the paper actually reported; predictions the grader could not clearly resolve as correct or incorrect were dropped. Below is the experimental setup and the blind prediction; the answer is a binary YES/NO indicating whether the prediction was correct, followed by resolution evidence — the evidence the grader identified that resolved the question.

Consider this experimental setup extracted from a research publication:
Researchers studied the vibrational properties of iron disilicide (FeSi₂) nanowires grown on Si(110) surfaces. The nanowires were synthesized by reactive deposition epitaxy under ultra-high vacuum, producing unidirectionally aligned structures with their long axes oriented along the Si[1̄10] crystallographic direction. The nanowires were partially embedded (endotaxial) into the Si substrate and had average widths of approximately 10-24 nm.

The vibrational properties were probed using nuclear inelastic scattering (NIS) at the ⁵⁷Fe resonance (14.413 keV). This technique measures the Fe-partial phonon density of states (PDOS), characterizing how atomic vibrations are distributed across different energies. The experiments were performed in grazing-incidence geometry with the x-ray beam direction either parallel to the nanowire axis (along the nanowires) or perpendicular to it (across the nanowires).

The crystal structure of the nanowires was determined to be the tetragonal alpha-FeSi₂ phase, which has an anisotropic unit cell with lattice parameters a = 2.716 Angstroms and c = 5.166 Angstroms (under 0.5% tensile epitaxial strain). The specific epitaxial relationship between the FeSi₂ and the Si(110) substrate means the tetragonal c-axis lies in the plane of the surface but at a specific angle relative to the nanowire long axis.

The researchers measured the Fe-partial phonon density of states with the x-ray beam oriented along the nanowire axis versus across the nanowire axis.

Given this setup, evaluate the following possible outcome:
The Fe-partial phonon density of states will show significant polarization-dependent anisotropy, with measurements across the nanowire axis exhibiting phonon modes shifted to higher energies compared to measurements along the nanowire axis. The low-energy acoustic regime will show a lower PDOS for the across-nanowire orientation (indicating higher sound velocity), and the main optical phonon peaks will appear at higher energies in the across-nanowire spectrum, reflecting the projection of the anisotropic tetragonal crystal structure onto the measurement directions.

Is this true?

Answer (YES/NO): NO